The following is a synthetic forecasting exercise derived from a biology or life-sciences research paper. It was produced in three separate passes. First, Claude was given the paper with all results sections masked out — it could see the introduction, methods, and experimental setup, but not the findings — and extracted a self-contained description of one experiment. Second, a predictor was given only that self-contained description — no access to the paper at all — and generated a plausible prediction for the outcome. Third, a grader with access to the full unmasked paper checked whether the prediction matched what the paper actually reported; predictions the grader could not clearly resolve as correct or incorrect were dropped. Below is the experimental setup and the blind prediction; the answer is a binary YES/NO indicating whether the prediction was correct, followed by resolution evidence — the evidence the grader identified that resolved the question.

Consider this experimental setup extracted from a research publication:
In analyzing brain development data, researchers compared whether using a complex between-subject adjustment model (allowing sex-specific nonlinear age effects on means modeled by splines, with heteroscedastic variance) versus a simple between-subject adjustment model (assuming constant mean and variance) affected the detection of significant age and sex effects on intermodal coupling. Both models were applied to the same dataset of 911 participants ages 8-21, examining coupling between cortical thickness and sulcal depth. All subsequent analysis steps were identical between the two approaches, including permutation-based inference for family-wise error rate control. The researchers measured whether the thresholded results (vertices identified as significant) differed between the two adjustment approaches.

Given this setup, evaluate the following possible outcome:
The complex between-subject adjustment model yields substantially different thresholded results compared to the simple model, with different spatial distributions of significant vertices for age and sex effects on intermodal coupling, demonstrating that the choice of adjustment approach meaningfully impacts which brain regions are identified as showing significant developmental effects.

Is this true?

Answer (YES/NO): NO